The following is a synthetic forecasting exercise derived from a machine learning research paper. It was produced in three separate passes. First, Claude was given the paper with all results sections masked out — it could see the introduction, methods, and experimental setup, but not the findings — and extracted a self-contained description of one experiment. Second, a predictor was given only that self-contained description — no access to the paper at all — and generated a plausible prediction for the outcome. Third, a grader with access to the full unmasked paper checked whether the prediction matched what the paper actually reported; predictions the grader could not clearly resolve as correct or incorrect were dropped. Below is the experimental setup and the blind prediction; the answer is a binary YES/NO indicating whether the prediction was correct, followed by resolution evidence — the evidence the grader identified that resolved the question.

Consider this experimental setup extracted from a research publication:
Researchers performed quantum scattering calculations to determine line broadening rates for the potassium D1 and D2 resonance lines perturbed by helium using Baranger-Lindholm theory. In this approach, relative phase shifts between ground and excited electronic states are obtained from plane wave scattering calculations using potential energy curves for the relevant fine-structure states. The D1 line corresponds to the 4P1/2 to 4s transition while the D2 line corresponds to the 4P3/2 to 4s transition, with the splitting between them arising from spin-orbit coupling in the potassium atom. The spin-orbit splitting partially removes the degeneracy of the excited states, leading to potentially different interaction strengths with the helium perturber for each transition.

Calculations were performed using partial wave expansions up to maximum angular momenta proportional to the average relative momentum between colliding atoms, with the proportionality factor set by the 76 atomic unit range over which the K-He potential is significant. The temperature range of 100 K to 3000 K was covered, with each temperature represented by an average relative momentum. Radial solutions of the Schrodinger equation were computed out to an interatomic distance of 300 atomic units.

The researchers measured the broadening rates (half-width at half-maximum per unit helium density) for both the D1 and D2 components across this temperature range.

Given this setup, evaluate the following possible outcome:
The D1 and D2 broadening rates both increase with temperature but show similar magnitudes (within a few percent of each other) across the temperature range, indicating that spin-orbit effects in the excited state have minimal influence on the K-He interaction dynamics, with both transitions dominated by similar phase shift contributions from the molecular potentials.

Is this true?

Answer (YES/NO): NO